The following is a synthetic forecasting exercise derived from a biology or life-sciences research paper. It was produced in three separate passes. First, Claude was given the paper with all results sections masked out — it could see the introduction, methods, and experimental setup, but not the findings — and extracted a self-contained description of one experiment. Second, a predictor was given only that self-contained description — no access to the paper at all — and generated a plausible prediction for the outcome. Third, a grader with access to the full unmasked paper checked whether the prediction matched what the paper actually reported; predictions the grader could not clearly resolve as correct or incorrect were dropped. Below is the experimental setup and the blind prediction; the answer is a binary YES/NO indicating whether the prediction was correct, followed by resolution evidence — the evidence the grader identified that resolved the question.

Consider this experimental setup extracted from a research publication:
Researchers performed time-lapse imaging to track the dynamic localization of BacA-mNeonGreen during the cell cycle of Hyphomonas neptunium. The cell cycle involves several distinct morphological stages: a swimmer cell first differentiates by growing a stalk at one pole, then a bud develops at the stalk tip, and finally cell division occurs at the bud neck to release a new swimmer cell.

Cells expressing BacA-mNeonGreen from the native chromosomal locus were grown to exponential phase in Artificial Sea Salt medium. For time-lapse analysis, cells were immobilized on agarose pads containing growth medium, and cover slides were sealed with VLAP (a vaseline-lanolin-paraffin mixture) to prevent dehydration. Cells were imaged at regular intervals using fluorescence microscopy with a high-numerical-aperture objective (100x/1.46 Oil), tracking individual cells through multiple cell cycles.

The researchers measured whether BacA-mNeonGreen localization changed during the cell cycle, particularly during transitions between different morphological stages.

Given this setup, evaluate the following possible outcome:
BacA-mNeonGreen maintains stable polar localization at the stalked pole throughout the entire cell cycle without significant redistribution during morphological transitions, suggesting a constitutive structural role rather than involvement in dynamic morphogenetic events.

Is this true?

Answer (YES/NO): NO